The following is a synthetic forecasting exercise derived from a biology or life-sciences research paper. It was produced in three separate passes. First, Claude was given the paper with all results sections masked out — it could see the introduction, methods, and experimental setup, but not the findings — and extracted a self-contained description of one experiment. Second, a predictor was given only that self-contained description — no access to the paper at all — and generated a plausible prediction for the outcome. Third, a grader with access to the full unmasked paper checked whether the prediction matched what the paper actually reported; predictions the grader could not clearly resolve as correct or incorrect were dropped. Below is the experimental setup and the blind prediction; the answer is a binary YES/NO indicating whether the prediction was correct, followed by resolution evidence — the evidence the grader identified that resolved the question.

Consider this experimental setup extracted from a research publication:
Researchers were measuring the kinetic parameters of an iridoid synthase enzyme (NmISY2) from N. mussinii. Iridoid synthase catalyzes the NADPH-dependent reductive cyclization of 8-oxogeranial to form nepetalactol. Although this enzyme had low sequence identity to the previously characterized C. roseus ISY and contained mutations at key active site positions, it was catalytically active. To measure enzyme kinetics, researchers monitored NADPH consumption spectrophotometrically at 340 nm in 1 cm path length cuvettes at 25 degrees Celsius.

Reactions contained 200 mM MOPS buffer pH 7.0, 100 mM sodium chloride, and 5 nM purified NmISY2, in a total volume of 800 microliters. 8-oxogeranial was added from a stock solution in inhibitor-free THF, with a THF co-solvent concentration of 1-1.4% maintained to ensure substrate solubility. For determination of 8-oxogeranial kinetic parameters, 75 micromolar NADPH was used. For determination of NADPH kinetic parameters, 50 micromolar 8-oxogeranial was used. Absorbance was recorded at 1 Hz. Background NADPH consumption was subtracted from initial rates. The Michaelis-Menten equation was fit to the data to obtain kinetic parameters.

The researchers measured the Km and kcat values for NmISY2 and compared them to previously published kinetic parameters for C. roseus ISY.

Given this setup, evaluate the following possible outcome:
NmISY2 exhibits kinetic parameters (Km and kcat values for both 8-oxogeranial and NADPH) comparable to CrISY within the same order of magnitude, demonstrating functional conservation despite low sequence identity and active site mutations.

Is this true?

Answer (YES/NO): YES